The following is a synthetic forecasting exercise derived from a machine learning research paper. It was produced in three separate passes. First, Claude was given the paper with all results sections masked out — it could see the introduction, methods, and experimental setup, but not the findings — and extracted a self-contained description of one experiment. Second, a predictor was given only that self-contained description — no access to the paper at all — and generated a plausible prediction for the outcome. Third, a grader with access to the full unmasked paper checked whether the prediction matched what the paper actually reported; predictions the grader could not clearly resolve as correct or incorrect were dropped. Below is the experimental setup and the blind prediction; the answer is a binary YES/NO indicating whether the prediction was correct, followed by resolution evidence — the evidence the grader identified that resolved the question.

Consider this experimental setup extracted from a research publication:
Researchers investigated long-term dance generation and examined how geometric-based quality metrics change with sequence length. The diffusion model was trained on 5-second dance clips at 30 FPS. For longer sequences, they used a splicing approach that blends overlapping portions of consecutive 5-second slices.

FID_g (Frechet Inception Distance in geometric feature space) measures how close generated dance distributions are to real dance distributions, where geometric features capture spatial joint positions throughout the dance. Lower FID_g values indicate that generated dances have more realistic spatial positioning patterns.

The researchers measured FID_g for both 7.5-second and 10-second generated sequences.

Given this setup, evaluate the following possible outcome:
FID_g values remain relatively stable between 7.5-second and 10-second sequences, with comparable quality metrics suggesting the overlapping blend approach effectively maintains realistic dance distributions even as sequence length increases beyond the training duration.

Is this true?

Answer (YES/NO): NO